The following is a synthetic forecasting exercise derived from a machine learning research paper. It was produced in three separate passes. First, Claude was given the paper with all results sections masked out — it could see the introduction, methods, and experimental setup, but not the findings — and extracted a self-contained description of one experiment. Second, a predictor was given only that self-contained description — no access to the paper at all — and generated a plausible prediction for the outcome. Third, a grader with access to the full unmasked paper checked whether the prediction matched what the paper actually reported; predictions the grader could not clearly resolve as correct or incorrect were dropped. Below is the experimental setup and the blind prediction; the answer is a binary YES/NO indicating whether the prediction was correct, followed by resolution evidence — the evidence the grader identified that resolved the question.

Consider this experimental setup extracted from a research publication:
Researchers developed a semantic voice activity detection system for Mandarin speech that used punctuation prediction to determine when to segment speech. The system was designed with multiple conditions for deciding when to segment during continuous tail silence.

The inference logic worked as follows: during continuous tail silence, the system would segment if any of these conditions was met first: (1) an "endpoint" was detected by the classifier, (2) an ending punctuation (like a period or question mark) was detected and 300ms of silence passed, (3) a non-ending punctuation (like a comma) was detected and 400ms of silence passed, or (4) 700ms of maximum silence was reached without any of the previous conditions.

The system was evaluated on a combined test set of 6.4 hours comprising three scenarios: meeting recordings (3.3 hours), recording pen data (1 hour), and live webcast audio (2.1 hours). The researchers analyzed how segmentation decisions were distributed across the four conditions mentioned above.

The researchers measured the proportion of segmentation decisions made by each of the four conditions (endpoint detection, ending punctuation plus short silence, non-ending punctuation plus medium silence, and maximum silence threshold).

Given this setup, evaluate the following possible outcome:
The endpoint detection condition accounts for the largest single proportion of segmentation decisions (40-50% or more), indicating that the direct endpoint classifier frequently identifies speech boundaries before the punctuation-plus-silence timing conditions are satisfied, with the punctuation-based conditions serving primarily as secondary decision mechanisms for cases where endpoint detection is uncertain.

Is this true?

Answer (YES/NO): NO